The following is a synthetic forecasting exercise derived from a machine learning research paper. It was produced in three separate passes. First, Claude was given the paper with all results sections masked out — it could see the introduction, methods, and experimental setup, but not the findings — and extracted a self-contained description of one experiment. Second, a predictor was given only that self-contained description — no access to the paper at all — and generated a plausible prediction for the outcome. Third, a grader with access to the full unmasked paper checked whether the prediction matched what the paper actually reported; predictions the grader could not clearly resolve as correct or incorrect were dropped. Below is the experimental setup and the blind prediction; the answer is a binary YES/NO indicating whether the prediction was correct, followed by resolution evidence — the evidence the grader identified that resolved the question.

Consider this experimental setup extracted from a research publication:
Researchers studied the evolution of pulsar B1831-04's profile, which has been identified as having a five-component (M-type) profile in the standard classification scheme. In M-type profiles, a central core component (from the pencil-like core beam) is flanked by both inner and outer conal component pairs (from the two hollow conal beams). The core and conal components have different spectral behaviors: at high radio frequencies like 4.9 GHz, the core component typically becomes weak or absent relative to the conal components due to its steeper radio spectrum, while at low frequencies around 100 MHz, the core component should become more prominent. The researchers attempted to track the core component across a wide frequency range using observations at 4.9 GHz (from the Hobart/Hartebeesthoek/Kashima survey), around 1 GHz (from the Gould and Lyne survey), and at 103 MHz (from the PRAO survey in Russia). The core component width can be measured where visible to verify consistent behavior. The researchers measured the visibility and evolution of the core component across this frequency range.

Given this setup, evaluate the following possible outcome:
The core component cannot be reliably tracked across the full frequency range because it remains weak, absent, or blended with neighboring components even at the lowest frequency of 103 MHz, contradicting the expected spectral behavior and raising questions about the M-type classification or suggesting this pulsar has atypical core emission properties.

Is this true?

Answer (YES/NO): NO